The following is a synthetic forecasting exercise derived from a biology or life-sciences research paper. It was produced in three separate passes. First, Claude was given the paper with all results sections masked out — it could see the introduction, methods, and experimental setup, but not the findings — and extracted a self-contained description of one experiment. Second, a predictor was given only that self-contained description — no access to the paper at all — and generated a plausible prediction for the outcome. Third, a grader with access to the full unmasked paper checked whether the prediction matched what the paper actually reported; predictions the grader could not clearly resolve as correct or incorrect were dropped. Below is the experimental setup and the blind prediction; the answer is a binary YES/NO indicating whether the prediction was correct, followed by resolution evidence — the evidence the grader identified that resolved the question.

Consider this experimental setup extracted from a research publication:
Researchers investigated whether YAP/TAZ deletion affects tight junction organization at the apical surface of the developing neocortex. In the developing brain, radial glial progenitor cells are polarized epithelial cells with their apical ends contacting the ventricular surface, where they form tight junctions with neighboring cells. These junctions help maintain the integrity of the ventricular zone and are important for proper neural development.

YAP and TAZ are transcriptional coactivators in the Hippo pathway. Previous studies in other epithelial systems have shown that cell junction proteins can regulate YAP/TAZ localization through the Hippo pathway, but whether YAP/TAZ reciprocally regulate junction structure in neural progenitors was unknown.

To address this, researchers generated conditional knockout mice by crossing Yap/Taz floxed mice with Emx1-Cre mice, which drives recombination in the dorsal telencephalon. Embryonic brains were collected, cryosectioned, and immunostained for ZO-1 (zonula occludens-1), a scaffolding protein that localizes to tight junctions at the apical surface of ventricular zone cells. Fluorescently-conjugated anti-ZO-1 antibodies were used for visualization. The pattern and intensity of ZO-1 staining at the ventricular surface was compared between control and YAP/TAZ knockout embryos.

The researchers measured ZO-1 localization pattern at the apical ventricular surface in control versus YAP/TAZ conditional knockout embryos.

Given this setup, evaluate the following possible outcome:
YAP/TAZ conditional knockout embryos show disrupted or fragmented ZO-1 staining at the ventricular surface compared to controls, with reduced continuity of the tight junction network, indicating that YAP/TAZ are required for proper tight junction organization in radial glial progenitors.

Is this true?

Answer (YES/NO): YES